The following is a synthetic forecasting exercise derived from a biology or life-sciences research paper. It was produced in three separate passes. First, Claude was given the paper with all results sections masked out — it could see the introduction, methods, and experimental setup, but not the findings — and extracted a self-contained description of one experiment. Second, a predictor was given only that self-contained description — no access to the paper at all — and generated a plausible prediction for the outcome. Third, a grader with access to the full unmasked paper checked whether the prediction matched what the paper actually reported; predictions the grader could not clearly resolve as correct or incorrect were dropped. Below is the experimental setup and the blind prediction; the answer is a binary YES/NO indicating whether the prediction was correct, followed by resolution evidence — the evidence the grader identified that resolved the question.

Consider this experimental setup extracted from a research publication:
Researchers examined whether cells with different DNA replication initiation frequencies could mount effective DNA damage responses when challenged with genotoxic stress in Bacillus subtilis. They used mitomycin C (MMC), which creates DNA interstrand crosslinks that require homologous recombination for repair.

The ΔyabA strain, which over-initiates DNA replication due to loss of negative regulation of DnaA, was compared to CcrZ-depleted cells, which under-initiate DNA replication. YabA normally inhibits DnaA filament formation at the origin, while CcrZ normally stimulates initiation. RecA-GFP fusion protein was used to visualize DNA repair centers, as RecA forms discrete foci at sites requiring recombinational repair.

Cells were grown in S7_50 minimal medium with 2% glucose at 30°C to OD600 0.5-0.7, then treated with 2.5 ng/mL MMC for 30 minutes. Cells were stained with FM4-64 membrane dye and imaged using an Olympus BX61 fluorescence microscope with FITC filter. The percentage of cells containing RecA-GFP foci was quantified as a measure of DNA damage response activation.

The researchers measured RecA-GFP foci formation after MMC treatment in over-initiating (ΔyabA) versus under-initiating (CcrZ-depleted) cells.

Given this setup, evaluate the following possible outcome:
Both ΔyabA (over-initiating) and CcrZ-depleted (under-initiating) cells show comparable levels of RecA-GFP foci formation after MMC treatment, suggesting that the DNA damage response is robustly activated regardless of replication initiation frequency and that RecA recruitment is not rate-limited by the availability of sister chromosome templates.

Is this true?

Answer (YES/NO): NO